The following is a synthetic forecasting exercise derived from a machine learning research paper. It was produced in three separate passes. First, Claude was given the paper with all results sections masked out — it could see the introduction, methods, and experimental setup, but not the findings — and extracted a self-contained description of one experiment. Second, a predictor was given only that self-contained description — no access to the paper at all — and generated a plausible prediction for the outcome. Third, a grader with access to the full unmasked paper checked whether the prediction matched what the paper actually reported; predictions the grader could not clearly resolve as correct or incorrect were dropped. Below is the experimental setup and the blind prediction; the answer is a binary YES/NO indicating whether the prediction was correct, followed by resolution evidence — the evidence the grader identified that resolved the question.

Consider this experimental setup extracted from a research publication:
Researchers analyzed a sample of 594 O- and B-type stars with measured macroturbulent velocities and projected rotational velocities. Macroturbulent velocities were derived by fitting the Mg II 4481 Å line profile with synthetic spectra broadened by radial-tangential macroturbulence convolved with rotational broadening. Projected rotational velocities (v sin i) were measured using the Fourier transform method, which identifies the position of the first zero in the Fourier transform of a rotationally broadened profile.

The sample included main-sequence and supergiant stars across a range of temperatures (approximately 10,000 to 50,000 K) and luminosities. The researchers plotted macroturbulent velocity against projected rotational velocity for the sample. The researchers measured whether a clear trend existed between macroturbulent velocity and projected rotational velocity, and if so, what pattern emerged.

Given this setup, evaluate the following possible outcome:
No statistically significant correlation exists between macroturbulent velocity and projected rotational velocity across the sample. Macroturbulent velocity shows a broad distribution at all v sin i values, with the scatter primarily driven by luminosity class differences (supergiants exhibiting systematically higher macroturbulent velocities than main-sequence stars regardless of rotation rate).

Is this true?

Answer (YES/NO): NO